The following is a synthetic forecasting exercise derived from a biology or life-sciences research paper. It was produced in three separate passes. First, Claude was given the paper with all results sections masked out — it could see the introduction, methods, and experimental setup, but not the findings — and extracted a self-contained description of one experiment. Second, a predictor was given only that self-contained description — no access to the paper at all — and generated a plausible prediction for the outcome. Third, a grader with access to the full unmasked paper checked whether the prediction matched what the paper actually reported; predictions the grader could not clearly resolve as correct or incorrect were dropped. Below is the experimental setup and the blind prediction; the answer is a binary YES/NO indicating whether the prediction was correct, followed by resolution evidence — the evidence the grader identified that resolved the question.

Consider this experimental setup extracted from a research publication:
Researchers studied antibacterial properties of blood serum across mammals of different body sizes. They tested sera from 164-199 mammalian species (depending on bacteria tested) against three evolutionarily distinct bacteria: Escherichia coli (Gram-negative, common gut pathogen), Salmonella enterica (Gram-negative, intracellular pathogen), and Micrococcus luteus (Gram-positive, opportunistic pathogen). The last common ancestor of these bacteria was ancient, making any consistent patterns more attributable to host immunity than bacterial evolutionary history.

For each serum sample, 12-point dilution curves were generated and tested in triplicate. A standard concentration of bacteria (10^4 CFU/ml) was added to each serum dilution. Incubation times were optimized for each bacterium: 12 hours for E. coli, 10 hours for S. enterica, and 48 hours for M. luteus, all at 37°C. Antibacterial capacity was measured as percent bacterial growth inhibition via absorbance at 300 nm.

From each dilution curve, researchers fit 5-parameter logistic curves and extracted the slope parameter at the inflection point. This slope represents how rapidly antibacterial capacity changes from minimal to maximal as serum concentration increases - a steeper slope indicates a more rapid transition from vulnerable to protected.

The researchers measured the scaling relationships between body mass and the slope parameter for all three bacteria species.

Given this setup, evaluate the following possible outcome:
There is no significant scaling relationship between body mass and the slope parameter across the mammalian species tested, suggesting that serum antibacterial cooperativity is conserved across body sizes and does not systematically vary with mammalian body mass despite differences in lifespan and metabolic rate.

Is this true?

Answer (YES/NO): NO